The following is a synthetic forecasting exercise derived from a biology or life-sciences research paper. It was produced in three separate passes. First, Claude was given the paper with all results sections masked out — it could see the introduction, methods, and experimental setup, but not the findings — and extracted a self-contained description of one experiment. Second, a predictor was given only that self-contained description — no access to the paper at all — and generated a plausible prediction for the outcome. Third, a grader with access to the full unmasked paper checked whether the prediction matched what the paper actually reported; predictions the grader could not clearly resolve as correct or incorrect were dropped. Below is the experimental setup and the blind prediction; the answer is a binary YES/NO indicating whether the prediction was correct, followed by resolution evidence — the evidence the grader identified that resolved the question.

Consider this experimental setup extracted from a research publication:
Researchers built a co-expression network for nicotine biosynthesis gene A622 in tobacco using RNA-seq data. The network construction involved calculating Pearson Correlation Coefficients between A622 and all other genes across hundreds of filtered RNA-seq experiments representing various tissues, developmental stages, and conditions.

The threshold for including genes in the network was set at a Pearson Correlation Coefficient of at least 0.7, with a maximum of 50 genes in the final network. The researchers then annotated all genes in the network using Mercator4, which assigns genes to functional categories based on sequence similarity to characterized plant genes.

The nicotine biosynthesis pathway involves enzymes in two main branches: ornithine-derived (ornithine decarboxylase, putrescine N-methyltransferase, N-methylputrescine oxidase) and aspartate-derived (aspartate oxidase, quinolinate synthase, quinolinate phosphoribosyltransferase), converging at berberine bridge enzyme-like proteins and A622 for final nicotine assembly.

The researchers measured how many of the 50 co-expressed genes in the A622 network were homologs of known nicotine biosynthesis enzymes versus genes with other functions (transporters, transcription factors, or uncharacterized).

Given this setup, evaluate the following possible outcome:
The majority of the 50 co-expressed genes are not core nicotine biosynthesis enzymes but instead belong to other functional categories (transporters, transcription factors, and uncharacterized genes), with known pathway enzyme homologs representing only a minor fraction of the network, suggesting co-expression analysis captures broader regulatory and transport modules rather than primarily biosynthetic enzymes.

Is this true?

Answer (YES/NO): NO